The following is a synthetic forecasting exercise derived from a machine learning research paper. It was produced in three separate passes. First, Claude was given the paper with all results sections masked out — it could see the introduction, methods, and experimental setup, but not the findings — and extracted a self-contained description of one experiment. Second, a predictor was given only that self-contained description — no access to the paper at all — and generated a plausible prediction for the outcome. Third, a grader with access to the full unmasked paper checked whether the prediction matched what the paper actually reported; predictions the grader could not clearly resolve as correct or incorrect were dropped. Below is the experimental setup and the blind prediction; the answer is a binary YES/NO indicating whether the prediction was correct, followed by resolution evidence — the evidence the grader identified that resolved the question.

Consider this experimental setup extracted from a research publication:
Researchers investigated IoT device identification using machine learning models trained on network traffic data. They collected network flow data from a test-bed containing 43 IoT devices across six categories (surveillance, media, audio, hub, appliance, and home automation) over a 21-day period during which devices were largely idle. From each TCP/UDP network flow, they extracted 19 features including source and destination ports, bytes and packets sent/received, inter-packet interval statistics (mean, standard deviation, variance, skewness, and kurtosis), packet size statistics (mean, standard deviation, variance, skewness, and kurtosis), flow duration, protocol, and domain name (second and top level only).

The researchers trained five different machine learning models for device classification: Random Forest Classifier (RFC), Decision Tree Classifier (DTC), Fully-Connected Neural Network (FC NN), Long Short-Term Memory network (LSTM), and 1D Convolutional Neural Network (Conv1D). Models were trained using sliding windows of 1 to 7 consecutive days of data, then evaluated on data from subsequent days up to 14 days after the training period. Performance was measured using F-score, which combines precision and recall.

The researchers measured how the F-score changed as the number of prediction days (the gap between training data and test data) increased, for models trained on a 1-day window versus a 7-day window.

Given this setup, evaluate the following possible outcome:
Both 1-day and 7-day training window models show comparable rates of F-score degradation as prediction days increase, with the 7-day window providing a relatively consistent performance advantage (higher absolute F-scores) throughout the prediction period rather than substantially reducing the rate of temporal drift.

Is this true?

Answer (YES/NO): NO